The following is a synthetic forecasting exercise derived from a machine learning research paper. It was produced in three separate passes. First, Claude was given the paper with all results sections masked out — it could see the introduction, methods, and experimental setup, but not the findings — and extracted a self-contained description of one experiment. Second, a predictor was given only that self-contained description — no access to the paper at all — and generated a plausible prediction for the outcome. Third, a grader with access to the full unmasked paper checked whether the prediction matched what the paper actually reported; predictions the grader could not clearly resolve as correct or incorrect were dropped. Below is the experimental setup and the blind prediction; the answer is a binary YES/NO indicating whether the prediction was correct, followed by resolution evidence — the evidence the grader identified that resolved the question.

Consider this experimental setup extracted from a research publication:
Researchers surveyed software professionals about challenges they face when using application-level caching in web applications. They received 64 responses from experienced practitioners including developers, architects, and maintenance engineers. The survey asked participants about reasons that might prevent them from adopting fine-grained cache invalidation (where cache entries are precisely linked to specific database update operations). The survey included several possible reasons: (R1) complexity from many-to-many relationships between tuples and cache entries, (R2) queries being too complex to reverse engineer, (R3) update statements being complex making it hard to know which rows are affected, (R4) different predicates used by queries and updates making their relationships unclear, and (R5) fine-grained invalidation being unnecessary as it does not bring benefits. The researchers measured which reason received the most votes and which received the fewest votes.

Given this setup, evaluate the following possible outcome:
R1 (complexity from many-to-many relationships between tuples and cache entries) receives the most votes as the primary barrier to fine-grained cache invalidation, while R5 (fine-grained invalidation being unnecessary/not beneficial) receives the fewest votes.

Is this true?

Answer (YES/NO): YES